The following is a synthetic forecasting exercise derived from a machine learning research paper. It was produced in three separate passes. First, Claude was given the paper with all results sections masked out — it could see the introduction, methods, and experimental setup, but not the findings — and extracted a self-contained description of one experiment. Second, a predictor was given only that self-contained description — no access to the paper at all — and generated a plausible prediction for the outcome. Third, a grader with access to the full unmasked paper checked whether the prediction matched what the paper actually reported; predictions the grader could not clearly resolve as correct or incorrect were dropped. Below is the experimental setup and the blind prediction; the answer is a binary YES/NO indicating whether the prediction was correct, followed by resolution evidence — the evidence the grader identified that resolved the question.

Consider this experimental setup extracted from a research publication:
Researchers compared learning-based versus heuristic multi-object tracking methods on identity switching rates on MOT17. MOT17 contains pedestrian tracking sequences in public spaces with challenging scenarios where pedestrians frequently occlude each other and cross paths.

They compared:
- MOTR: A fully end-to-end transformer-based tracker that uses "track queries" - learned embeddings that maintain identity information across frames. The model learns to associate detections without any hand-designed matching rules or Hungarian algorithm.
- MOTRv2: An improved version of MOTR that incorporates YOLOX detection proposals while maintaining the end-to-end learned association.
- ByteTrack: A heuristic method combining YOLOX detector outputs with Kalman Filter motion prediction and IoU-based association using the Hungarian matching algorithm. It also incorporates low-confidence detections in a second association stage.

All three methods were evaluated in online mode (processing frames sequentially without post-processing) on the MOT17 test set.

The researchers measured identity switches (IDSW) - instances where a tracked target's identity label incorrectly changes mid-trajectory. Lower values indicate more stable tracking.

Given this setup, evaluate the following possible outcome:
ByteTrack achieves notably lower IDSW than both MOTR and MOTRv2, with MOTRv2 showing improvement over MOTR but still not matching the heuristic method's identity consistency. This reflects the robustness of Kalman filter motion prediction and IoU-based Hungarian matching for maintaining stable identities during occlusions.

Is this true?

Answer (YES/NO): NO